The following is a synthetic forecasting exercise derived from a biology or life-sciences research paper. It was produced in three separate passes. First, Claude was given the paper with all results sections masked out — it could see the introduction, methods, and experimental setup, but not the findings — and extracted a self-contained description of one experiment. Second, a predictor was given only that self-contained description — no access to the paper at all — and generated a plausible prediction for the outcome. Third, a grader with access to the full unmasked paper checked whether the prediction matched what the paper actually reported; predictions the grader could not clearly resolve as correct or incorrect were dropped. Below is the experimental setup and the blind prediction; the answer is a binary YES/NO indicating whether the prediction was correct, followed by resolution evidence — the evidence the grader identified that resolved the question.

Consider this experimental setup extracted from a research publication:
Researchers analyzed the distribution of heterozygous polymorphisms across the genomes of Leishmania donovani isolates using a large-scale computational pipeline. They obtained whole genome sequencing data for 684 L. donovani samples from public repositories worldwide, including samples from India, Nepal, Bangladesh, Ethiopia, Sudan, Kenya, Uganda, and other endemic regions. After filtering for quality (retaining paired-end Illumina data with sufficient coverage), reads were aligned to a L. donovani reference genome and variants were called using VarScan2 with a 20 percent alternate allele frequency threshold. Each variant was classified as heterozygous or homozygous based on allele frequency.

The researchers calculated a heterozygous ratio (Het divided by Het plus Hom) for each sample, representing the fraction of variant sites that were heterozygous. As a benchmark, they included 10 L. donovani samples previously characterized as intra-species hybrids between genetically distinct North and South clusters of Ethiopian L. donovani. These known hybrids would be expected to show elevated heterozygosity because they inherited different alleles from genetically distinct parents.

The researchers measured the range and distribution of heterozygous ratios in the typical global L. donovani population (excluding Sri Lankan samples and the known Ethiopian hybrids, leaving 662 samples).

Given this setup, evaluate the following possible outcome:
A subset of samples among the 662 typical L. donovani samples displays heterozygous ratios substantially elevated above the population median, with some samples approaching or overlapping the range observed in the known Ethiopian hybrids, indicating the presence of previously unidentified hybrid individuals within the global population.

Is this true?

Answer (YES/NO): NO